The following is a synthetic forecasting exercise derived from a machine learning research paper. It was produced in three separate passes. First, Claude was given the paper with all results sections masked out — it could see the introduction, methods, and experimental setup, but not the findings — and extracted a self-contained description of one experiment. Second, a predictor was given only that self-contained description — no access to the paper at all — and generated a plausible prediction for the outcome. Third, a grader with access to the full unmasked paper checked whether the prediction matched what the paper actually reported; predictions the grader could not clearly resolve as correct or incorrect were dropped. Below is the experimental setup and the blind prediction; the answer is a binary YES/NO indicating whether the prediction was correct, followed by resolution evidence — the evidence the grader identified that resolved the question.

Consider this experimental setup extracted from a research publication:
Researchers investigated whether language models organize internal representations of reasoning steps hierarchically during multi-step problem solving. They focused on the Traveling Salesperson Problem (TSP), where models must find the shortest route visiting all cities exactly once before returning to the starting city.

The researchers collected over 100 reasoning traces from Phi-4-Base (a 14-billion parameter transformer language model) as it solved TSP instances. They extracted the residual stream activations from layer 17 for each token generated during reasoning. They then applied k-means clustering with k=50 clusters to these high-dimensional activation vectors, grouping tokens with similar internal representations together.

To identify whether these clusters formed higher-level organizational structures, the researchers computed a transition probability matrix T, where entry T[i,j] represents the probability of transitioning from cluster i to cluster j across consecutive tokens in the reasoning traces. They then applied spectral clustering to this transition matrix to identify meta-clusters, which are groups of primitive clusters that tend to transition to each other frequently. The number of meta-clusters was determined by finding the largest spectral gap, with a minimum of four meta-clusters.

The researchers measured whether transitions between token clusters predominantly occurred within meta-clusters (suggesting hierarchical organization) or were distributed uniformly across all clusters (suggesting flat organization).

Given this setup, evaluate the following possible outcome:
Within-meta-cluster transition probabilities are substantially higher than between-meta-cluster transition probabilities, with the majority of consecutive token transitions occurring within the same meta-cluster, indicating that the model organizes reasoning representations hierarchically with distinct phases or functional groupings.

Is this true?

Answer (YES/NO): YES